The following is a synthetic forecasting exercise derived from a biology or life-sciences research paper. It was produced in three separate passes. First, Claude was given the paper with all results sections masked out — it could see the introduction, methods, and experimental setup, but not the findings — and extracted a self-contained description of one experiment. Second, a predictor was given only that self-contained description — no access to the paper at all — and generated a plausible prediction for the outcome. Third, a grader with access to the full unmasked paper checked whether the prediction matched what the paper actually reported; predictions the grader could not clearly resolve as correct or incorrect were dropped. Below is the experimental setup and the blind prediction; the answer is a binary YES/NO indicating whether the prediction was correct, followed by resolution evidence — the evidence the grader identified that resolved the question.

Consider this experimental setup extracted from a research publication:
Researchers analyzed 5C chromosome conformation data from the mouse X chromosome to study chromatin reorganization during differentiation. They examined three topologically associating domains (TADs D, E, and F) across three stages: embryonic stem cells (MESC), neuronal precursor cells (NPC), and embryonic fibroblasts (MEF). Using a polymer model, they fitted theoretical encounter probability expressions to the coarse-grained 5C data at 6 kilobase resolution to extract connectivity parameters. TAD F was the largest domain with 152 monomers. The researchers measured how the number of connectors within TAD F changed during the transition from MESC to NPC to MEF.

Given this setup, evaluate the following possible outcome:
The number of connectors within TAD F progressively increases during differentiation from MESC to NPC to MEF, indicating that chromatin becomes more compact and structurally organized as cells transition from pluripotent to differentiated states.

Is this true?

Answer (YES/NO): NO